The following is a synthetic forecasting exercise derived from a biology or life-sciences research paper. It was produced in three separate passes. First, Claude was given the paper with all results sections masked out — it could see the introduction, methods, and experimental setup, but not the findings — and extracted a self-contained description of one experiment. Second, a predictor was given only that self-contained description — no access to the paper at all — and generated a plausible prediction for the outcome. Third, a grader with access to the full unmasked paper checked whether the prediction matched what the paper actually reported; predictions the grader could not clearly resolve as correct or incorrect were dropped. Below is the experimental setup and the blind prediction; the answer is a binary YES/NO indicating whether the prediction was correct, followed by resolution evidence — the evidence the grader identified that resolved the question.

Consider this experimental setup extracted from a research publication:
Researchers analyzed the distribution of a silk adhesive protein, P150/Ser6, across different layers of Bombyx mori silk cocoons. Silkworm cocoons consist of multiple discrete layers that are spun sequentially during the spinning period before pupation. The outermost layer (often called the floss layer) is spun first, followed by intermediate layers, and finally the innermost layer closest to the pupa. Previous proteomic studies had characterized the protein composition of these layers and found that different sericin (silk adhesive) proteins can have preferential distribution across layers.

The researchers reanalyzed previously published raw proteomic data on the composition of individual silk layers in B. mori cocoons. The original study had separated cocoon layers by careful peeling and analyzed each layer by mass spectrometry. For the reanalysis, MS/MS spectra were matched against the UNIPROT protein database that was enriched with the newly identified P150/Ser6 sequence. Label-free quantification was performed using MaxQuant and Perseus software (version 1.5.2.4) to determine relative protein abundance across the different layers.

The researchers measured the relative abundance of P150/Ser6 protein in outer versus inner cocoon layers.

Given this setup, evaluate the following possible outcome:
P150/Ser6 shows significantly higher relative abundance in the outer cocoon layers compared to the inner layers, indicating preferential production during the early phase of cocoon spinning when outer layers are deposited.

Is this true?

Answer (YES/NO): NO